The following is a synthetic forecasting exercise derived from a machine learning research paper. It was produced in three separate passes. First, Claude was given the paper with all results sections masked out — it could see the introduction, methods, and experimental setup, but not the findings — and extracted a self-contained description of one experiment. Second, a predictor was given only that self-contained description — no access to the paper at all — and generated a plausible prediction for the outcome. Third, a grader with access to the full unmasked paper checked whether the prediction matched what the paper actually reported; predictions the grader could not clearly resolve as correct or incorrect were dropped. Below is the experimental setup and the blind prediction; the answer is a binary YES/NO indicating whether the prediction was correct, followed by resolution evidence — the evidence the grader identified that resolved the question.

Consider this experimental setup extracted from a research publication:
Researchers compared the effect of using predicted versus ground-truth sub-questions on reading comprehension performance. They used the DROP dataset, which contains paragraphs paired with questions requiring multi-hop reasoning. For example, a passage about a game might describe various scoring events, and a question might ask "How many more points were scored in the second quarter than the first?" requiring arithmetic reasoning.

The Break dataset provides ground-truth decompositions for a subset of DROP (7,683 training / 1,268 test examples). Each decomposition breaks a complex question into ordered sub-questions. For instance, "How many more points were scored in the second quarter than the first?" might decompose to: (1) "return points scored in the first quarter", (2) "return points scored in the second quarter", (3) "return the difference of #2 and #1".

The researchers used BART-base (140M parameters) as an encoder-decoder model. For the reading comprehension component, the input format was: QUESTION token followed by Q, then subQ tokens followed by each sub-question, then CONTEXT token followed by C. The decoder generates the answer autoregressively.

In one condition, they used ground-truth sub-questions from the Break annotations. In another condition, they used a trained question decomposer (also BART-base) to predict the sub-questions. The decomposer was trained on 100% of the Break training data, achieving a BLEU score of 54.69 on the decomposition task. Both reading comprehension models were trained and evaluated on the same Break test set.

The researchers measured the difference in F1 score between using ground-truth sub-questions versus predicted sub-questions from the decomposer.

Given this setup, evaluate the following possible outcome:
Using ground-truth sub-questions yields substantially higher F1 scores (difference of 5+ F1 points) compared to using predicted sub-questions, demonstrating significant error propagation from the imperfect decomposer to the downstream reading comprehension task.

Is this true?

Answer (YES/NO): NO